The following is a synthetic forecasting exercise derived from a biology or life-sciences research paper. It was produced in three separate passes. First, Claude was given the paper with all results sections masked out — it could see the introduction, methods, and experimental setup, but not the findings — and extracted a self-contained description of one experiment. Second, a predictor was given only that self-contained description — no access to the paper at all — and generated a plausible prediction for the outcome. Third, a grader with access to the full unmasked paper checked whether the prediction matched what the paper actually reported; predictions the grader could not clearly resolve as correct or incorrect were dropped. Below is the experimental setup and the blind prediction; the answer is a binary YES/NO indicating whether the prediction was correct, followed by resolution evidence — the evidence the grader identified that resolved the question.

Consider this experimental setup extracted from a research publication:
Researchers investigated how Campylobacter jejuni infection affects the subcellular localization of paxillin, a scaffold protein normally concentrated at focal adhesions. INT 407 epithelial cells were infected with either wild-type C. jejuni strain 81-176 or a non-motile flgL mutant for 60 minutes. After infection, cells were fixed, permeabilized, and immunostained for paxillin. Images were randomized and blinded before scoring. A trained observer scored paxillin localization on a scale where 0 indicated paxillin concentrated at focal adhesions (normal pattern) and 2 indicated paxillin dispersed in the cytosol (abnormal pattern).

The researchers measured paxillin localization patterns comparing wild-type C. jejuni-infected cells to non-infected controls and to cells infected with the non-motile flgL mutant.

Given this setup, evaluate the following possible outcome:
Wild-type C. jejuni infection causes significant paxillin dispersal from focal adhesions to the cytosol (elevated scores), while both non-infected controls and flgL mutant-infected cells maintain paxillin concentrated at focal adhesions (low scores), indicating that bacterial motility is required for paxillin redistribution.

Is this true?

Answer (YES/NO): NO